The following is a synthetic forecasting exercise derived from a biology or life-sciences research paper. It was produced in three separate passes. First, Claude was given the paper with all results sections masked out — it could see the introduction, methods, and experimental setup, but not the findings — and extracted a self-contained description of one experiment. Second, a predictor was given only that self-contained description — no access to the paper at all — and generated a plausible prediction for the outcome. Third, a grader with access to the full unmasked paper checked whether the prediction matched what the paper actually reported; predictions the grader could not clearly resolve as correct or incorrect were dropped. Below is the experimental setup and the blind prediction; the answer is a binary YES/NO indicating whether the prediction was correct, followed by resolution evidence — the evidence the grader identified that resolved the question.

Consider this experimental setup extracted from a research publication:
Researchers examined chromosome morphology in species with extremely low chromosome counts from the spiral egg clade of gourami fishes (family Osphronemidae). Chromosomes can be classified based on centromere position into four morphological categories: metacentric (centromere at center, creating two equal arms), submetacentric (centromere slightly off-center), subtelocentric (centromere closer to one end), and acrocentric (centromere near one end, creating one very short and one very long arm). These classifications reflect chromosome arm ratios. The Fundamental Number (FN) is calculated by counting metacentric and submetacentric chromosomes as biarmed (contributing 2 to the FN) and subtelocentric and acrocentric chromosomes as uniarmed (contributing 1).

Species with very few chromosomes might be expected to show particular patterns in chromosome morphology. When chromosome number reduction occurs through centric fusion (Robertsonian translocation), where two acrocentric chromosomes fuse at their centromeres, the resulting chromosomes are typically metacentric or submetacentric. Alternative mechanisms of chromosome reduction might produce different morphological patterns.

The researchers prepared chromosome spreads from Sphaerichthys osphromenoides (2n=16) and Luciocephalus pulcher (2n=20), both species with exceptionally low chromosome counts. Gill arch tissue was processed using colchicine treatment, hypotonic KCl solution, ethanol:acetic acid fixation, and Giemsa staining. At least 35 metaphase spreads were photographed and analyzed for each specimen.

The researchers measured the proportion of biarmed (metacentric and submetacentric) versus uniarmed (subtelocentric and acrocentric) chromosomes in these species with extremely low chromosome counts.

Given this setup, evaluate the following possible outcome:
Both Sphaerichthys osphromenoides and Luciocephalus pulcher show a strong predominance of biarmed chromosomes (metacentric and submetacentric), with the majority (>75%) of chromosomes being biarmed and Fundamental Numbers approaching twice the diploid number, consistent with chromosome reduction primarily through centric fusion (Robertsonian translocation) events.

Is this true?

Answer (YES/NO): NO